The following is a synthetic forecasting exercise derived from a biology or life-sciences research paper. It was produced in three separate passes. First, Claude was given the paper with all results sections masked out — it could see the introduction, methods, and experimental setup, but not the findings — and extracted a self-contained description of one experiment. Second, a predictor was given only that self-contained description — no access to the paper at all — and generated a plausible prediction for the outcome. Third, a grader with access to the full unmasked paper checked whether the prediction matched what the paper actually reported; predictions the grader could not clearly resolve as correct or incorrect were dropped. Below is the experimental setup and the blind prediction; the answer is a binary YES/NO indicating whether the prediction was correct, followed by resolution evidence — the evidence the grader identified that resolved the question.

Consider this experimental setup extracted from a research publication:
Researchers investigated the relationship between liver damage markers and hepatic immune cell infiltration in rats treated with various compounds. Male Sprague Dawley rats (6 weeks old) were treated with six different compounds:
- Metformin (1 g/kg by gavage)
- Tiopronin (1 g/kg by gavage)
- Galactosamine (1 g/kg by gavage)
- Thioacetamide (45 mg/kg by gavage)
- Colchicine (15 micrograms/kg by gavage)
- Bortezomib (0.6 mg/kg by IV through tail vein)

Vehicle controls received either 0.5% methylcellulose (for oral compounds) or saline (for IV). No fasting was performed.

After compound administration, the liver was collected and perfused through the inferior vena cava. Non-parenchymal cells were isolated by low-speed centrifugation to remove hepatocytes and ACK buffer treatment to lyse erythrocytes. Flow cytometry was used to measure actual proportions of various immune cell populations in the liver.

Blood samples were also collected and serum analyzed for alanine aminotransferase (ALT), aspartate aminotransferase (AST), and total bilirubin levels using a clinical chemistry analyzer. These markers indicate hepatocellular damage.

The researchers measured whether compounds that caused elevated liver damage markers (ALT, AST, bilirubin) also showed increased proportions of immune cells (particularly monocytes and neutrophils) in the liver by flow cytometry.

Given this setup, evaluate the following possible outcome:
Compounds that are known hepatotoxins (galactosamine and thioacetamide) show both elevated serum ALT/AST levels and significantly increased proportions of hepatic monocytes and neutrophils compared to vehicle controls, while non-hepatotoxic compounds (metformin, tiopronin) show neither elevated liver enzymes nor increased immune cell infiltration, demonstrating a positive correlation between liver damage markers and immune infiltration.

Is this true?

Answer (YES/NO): NO